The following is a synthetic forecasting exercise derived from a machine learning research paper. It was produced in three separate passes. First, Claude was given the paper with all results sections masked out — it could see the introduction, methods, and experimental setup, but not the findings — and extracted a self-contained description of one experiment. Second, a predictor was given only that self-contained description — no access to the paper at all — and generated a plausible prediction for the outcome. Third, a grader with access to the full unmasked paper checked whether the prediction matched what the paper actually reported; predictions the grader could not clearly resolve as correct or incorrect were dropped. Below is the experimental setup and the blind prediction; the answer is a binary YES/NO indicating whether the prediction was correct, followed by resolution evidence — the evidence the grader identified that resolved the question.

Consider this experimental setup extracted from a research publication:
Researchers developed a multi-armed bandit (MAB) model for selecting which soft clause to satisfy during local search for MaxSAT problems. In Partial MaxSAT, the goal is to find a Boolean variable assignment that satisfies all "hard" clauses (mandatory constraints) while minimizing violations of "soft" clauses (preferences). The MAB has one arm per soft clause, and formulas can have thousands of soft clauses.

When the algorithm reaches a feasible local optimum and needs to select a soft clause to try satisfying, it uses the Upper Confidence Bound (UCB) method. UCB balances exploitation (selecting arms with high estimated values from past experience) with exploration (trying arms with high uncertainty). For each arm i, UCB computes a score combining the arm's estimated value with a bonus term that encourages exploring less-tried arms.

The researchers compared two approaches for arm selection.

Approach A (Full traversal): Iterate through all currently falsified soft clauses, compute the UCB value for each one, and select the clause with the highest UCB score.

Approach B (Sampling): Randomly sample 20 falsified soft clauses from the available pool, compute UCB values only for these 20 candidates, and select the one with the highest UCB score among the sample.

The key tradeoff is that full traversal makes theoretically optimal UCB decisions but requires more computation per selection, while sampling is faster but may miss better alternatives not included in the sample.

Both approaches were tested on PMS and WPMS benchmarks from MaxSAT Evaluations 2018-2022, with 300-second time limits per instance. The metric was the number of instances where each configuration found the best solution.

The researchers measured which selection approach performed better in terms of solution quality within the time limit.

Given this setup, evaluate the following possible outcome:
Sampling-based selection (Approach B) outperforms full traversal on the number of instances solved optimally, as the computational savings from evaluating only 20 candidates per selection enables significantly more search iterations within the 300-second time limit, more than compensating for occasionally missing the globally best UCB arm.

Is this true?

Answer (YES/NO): YES